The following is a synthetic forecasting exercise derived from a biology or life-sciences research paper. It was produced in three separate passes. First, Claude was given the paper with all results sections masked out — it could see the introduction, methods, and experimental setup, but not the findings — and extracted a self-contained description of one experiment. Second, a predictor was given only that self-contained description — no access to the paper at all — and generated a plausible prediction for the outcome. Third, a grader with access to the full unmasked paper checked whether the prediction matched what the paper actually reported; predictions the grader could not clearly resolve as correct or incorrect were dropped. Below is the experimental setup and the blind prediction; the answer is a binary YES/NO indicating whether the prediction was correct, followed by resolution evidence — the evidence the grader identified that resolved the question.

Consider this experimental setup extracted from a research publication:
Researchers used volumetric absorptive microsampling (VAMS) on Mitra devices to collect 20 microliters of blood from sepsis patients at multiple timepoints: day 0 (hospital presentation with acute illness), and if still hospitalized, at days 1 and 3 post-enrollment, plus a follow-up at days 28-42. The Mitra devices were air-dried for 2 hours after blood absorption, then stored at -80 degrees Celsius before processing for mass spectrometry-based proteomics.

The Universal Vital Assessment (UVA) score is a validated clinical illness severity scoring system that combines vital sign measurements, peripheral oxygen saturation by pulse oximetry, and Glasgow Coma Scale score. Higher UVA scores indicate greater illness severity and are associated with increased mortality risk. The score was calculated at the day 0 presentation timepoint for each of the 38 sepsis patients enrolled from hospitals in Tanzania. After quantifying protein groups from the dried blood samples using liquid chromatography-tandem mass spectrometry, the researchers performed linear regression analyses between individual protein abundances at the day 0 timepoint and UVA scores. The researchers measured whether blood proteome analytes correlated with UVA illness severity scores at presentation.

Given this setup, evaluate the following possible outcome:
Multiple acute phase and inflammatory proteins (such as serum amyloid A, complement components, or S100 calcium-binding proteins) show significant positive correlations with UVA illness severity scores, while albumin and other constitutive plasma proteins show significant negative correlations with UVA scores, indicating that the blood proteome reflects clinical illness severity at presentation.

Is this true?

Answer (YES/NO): NO